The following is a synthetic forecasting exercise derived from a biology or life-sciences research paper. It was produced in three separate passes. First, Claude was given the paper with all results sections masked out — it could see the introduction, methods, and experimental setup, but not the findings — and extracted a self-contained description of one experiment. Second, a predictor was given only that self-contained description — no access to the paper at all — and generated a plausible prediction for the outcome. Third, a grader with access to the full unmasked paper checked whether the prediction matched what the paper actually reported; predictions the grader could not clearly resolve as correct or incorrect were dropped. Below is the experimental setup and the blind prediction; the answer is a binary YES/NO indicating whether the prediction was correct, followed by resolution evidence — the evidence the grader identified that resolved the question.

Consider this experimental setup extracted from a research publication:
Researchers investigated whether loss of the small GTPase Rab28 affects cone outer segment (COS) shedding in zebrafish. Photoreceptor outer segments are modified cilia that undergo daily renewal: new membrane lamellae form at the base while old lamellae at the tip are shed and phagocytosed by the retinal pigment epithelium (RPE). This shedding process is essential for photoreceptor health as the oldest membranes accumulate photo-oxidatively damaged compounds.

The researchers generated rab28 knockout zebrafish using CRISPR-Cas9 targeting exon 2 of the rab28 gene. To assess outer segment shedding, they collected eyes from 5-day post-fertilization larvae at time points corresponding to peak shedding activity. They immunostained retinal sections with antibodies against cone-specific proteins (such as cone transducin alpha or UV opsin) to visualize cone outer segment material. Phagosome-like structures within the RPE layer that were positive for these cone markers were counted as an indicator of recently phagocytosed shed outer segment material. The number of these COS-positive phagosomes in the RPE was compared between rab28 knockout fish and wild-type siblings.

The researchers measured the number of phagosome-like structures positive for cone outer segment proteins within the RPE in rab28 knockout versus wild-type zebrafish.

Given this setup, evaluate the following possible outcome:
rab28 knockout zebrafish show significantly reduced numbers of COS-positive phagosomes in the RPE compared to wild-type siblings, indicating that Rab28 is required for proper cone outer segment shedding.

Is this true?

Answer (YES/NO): YES